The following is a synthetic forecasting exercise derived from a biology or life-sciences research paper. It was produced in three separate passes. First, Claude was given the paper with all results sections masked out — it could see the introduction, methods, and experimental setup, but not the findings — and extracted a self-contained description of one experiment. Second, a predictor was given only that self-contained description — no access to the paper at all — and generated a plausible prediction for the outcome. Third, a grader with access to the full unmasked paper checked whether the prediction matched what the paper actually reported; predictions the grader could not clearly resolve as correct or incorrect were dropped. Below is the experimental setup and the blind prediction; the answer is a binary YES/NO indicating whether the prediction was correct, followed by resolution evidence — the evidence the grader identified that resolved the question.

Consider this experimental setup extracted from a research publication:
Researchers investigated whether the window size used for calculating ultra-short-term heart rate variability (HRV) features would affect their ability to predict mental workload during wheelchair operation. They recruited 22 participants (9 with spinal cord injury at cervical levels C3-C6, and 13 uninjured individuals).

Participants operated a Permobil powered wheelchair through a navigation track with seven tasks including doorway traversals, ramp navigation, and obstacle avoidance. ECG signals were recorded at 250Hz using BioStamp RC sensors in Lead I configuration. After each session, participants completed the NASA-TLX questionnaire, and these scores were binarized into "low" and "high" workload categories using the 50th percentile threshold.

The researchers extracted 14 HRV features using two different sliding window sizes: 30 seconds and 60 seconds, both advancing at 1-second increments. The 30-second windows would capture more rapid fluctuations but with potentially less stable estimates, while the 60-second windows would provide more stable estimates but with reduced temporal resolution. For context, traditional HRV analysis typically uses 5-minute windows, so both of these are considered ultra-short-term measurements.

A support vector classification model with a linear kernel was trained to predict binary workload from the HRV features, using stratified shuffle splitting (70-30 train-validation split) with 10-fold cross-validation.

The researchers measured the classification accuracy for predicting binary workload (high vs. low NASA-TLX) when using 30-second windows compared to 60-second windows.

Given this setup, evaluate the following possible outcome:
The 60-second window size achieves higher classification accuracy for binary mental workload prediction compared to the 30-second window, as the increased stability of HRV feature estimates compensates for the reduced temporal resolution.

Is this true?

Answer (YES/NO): NO